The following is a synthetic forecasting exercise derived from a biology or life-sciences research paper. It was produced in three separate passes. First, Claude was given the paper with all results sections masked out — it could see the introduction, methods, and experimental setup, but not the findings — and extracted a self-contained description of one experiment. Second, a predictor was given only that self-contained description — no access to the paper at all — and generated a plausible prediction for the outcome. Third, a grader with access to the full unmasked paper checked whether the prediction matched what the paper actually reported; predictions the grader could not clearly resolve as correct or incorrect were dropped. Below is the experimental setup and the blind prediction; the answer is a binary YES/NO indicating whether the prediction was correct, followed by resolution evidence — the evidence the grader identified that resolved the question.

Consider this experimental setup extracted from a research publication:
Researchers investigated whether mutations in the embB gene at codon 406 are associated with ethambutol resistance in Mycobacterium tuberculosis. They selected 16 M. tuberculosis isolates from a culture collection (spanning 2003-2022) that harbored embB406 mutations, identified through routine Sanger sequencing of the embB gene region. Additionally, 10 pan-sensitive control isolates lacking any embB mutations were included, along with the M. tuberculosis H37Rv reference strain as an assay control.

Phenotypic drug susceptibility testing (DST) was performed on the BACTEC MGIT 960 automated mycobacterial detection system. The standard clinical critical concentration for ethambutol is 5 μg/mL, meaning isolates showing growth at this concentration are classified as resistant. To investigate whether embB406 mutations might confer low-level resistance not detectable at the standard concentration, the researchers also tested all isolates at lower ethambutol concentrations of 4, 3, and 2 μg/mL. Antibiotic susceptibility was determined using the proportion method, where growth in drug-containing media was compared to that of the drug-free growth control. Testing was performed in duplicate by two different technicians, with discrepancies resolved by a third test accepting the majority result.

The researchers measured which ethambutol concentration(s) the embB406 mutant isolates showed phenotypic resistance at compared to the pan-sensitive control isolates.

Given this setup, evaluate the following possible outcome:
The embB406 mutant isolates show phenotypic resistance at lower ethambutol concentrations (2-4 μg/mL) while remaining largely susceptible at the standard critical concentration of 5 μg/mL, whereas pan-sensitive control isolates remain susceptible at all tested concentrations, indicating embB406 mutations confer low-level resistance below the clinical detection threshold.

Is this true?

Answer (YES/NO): YES